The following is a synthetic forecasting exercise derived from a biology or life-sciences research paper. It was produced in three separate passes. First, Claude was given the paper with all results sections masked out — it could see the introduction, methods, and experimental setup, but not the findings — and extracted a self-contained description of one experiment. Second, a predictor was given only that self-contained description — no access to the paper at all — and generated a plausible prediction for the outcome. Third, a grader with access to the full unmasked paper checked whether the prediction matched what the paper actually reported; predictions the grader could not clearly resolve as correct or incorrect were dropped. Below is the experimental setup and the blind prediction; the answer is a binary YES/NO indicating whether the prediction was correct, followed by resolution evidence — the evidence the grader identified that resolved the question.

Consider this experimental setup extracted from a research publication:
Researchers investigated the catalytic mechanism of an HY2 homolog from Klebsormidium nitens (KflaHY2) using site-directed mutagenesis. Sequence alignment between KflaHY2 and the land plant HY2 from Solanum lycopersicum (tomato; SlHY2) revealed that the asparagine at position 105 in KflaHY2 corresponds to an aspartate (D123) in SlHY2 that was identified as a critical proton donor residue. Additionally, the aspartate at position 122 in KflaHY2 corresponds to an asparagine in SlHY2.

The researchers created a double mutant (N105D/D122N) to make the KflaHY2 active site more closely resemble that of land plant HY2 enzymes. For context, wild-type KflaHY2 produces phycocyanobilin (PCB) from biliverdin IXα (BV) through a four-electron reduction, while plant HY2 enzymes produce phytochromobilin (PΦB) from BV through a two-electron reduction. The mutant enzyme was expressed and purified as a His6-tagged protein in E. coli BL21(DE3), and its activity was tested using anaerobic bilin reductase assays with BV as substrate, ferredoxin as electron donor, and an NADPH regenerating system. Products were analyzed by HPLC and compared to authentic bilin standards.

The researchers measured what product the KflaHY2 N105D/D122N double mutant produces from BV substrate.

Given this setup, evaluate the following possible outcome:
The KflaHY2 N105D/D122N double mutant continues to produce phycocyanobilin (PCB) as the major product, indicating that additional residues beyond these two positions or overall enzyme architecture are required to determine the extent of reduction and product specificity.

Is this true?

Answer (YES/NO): YES